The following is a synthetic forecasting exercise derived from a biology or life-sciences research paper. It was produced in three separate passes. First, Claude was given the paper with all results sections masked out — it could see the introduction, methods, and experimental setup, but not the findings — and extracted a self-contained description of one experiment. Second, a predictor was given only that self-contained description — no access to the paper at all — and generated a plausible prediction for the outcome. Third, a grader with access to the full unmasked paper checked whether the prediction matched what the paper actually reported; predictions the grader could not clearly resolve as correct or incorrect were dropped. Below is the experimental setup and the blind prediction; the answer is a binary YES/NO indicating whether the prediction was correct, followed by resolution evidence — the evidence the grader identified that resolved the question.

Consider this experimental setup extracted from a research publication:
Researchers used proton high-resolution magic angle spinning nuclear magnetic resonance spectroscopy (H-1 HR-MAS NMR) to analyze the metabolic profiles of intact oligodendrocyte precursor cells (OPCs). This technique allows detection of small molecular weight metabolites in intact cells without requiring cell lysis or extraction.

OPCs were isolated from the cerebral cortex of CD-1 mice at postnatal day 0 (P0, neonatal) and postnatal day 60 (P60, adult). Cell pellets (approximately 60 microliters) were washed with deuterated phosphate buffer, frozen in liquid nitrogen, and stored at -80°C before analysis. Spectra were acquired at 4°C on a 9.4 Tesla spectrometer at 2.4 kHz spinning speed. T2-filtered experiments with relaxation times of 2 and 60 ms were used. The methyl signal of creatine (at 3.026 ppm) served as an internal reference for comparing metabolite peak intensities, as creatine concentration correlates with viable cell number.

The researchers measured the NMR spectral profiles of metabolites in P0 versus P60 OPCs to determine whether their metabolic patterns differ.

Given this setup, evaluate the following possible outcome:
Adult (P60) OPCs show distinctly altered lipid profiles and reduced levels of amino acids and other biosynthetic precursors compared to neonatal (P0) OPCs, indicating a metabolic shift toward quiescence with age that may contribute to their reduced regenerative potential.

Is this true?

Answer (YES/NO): NO